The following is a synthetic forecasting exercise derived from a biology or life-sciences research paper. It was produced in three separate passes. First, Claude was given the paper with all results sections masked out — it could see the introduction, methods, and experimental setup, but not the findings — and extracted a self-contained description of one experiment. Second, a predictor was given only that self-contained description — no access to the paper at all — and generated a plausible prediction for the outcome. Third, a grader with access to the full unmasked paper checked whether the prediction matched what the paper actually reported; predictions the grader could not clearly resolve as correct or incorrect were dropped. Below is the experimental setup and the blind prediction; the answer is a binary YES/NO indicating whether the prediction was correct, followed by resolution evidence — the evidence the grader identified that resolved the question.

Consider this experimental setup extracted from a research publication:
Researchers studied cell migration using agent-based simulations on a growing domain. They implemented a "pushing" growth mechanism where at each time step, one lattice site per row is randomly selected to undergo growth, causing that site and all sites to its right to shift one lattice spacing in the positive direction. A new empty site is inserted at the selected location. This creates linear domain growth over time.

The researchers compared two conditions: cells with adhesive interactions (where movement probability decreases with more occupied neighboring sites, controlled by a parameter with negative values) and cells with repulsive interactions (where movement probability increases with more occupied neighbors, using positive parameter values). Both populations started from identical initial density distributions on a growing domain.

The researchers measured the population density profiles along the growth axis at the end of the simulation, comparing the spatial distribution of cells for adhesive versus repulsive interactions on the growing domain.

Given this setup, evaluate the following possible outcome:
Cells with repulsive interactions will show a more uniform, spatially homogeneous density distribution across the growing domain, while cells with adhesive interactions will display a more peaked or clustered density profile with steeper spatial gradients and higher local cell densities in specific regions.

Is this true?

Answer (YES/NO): NO